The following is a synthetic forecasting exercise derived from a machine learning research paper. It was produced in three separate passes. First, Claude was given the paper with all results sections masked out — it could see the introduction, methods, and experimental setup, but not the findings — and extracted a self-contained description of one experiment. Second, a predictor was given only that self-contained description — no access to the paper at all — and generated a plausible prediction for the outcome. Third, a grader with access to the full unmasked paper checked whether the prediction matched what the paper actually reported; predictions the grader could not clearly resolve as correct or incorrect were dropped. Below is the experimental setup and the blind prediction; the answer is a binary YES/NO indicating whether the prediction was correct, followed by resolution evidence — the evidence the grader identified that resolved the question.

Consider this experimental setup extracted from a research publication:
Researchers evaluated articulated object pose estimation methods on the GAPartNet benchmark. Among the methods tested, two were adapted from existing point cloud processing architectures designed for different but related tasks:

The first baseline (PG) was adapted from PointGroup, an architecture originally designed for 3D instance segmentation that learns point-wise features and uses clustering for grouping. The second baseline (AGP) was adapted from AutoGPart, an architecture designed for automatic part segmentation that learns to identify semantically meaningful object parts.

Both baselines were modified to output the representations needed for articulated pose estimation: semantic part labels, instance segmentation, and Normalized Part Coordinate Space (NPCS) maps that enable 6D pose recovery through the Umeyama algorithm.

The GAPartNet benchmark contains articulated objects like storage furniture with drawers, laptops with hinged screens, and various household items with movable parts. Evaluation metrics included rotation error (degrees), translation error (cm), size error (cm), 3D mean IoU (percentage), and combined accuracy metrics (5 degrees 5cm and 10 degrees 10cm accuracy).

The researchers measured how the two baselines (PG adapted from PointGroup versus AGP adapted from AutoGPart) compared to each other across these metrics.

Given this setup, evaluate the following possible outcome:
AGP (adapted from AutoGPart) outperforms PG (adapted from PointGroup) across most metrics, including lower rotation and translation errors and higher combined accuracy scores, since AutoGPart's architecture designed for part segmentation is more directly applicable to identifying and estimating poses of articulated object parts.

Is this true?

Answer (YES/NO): NO